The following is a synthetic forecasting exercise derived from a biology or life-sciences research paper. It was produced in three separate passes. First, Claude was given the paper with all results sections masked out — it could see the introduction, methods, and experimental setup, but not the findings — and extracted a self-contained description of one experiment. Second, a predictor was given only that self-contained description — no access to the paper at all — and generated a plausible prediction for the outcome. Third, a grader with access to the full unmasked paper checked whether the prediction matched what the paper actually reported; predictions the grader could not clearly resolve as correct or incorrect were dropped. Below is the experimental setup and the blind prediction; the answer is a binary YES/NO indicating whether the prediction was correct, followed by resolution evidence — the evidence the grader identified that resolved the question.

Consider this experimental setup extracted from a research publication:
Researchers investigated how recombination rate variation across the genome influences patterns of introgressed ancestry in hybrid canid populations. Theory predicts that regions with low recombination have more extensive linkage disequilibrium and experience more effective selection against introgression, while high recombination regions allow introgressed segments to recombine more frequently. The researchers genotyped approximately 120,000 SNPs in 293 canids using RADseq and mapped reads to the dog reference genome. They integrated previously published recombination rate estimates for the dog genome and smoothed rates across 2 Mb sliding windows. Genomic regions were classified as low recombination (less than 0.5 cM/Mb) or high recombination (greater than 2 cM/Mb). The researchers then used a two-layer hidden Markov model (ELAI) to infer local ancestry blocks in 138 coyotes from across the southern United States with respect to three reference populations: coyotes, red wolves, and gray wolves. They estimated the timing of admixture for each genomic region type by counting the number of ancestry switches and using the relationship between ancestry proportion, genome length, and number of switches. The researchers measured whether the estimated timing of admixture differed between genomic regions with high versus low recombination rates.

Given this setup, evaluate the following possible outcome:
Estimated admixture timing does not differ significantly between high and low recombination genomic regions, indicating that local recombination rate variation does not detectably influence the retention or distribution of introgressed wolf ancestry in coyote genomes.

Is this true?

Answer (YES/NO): NO